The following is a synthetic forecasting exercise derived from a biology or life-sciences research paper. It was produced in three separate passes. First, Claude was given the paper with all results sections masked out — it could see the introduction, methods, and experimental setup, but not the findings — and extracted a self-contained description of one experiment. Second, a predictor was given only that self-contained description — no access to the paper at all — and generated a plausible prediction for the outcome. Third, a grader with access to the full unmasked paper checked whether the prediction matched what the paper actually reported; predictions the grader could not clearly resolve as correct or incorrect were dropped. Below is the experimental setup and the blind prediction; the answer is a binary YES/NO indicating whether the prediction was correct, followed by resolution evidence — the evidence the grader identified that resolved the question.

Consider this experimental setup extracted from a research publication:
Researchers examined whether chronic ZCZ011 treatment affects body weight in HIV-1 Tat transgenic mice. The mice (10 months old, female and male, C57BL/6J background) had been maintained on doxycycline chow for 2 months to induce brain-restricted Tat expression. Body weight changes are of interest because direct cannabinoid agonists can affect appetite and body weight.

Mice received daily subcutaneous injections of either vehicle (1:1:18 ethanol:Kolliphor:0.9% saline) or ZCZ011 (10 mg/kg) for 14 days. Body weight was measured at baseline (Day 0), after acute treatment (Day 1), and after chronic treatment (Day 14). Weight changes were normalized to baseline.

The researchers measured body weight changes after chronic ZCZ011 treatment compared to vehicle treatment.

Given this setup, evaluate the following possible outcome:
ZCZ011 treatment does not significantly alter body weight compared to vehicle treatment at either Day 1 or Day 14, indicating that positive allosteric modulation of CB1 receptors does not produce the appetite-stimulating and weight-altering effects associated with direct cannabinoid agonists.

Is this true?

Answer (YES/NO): YES